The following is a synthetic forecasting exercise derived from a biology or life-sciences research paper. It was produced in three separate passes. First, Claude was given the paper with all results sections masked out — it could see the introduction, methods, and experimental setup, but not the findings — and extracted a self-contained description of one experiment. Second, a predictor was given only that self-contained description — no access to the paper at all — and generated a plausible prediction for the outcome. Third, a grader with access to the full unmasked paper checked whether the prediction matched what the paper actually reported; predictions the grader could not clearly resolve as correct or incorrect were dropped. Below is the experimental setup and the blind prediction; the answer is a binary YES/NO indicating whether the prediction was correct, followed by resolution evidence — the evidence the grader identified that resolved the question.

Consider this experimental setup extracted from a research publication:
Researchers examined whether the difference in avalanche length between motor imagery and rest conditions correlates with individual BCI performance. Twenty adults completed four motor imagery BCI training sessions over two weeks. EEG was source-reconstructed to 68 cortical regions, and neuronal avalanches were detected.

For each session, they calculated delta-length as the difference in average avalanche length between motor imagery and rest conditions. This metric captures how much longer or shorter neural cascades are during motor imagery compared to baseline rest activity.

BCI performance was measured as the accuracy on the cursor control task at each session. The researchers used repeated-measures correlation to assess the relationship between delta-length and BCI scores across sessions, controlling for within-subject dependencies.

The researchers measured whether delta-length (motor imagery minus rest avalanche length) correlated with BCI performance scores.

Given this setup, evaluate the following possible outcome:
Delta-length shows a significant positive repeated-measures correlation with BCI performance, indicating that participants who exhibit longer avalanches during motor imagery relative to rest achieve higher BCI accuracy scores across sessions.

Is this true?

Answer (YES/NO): YES